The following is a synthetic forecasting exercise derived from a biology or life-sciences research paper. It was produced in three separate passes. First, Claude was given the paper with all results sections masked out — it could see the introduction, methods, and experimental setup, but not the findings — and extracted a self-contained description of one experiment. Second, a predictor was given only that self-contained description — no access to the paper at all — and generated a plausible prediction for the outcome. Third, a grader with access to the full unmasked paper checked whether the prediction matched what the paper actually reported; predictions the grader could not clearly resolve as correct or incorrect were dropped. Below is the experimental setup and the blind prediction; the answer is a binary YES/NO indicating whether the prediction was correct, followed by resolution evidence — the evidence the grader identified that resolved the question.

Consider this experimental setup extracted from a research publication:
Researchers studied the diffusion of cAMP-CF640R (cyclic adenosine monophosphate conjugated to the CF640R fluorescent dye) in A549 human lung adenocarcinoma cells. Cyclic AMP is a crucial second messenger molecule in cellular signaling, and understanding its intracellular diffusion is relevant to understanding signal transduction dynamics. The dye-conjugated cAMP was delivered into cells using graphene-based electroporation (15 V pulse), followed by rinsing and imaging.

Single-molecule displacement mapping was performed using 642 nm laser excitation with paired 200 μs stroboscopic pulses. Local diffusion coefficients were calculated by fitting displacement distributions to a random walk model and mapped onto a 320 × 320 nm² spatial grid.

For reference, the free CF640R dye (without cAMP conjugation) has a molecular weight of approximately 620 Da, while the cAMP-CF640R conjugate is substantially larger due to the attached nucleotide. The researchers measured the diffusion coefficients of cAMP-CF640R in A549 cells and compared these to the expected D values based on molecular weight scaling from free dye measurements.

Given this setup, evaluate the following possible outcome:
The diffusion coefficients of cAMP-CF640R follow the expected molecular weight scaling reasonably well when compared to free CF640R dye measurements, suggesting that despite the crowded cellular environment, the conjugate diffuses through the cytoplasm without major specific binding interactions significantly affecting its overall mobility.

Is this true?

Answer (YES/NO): YES